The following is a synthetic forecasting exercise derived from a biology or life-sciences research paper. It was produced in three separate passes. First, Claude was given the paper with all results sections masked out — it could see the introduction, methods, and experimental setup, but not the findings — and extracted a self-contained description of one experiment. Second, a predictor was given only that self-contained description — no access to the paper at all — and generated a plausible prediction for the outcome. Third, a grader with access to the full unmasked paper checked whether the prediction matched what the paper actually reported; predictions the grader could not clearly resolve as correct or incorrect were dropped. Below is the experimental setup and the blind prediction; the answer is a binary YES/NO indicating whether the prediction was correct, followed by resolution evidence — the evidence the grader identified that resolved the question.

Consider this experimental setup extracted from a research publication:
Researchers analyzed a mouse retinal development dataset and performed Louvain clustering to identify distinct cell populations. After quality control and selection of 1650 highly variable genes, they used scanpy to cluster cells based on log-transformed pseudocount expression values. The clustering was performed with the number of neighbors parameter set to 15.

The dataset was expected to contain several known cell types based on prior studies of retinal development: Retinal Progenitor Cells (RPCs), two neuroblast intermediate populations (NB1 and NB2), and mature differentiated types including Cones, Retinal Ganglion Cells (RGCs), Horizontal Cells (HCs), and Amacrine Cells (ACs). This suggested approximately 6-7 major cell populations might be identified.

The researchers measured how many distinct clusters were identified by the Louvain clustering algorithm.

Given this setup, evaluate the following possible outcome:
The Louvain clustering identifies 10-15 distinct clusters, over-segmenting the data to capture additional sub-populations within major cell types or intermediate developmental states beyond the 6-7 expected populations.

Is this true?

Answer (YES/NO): YES